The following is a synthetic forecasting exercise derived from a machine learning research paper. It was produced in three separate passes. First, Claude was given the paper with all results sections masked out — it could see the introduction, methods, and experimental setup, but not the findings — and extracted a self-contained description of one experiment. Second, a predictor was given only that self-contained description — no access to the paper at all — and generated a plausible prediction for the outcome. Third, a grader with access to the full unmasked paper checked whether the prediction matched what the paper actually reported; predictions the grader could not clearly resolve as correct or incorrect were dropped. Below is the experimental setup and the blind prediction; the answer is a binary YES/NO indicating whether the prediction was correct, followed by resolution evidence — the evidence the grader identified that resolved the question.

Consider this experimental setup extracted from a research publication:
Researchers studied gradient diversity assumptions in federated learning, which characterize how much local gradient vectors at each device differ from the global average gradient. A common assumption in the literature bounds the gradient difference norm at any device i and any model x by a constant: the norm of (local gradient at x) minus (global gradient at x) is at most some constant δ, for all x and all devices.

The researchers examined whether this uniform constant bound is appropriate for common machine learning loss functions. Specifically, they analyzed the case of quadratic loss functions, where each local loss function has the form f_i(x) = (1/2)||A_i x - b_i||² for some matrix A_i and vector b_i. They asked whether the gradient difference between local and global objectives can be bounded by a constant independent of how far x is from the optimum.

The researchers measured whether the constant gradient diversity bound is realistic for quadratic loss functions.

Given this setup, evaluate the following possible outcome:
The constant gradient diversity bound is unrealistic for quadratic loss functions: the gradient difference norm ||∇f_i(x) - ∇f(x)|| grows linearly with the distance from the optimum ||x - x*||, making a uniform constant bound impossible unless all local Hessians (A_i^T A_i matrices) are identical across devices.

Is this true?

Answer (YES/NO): YES